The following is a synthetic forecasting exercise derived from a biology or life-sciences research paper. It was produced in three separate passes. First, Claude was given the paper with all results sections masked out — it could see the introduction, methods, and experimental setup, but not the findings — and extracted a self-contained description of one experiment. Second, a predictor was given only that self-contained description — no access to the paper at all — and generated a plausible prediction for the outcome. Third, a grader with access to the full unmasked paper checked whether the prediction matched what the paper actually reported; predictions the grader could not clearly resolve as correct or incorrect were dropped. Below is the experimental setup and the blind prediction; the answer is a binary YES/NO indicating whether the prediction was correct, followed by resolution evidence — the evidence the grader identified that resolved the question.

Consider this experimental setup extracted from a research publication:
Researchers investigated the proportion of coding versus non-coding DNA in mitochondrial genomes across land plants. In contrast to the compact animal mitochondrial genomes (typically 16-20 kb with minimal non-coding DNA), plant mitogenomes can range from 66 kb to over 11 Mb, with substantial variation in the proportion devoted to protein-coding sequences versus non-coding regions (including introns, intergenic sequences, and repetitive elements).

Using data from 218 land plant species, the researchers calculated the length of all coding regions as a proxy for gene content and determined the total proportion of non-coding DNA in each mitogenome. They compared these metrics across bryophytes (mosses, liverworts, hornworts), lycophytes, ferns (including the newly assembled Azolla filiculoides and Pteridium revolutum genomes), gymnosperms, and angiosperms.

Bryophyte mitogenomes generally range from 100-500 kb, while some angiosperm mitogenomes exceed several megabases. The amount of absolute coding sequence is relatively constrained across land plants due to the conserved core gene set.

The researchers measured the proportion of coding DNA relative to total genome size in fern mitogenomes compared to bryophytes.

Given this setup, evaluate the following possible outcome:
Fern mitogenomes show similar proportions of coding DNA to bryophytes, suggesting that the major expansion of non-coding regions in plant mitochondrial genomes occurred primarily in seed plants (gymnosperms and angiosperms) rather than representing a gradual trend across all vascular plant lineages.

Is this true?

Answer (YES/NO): NO